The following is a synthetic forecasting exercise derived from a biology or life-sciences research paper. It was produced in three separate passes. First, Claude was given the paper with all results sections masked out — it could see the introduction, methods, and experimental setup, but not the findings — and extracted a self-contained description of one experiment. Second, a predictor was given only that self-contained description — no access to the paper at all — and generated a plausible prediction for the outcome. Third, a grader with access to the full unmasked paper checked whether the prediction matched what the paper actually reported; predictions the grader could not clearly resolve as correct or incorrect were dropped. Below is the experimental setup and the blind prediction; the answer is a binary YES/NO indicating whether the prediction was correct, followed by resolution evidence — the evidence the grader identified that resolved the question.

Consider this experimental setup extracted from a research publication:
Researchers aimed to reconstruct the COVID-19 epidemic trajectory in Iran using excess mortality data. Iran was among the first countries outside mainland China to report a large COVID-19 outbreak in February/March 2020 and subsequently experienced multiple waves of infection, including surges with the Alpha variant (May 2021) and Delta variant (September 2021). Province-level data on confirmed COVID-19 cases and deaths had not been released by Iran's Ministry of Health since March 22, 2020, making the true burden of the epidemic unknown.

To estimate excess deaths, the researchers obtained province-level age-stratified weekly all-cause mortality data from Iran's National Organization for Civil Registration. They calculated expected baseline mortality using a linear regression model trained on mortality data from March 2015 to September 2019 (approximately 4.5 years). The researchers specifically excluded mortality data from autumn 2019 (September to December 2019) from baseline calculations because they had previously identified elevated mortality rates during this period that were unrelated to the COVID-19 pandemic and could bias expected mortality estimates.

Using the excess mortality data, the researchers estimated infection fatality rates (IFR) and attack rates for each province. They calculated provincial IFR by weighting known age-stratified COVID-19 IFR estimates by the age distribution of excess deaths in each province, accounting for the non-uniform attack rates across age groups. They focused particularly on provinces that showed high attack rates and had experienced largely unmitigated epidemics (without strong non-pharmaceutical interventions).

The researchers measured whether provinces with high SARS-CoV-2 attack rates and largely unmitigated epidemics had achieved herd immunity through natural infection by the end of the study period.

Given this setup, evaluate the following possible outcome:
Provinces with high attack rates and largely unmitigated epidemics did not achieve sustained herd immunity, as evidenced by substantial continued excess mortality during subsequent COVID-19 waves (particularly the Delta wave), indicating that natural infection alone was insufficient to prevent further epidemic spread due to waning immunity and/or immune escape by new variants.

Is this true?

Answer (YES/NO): YES